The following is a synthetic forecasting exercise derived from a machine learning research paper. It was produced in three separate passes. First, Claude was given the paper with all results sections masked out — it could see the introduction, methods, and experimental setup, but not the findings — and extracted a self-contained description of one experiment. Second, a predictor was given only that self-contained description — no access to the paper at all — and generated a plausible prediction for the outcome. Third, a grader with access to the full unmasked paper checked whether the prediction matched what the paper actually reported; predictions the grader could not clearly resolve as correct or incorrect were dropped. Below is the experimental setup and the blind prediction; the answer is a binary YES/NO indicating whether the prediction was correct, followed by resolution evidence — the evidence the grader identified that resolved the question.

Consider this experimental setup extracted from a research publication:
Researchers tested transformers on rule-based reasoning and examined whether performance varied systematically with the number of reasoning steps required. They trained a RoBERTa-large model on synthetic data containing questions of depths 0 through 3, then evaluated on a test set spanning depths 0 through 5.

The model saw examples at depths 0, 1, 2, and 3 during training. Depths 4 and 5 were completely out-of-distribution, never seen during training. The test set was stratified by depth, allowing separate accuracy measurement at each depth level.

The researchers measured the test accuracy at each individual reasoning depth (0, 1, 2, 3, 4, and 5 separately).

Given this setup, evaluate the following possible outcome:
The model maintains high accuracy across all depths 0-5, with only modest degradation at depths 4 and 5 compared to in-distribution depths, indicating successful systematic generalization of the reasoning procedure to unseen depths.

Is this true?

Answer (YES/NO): YES